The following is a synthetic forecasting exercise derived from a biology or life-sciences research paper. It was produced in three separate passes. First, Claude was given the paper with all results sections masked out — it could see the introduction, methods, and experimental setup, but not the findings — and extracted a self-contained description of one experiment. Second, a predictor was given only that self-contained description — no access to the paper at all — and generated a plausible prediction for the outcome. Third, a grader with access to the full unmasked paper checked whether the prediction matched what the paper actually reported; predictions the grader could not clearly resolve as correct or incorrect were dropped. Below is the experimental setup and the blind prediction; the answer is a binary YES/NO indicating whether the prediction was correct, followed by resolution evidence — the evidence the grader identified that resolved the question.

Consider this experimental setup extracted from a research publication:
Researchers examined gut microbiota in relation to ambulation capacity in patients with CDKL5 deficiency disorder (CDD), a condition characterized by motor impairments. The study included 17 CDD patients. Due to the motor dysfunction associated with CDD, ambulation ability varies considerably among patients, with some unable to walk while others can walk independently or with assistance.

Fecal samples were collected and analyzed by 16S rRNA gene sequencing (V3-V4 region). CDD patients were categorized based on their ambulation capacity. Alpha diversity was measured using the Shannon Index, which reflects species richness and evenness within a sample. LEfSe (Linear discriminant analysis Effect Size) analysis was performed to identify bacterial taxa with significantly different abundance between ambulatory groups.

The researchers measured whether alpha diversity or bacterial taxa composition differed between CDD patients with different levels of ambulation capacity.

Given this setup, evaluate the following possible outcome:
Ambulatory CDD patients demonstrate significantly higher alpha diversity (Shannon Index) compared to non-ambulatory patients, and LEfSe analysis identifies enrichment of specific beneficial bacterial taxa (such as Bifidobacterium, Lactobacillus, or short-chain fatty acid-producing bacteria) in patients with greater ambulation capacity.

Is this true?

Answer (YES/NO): NO